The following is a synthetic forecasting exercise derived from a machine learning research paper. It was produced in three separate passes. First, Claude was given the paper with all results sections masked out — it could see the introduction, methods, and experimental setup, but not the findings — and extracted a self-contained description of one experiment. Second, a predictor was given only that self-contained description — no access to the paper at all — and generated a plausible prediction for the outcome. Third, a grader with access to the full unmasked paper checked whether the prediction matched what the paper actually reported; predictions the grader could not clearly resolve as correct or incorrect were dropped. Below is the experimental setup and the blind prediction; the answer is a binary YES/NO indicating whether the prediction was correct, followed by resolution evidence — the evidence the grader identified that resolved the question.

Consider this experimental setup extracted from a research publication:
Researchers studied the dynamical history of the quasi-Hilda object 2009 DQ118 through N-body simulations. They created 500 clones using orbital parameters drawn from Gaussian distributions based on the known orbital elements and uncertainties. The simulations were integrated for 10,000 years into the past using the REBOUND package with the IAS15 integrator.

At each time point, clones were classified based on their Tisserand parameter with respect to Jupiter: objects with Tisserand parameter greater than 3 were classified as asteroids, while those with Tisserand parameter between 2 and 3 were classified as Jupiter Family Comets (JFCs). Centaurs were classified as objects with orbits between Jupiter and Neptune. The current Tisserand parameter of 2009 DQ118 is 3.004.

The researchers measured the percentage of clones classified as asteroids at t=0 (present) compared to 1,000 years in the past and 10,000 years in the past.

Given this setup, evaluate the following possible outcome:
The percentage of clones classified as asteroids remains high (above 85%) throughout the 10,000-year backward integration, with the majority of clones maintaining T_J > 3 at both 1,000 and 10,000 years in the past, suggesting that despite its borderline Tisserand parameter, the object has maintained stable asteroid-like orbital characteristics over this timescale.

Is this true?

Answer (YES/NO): NO